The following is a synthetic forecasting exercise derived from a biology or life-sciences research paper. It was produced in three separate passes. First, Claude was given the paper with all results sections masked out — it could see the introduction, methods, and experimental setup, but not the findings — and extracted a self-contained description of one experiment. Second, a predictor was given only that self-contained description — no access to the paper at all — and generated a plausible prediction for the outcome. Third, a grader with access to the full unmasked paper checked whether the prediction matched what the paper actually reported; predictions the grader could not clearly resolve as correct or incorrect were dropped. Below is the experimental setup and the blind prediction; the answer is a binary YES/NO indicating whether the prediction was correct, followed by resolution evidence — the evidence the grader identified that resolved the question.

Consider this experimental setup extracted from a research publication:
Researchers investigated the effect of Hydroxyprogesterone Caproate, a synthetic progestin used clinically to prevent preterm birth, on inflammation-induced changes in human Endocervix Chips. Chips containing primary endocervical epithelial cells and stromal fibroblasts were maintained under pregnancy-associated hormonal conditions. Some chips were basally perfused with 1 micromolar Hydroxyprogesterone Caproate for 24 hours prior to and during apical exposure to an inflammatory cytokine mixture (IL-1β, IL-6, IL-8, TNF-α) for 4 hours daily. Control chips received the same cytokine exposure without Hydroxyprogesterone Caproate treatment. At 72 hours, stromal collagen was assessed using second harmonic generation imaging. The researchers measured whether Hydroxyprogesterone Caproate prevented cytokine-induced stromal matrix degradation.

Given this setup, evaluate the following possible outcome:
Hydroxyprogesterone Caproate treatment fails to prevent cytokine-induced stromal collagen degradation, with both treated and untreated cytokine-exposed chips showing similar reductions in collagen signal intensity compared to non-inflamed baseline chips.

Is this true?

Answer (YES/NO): YES